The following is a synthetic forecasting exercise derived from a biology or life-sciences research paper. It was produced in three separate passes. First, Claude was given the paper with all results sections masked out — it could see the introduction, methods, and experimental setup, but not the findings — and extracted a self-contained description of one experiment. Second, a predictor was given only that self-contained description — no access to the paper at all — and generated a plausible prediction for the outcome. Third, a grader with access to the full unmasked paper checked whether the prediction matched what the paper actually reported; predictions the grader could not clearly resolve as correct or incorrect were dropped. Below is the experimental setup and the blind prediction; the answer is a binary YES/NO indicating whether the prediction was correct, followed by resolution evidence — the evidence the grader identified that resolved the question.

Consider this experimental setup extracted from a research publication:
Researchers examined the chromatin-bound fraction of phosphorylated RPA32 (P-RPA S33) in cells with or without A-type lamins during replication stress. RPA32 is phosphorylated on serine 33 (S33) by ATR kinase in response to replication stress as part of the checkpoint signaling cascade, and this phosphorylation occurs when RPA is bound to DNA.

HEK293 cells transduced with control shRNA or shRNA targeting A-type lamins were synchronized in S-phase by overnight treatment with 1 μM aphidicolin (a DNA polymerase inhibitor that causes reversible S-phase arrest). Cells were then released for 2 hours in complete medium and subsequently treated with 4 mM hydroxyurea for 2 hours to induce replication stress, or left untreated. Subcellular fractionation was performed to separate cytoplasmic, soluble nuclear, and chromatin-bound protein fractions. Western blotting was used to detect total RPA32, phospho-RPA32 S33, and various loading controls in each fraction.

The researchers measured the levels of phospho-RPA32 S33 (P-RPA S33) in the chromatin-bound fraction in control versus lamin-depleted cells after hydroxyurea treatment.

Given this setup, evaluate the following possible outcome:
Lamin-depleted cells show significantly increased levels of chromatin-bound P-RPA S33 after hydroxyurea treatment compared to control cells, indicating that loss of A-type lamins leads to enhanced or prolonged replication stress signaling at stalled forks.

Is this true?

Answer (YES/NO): NO